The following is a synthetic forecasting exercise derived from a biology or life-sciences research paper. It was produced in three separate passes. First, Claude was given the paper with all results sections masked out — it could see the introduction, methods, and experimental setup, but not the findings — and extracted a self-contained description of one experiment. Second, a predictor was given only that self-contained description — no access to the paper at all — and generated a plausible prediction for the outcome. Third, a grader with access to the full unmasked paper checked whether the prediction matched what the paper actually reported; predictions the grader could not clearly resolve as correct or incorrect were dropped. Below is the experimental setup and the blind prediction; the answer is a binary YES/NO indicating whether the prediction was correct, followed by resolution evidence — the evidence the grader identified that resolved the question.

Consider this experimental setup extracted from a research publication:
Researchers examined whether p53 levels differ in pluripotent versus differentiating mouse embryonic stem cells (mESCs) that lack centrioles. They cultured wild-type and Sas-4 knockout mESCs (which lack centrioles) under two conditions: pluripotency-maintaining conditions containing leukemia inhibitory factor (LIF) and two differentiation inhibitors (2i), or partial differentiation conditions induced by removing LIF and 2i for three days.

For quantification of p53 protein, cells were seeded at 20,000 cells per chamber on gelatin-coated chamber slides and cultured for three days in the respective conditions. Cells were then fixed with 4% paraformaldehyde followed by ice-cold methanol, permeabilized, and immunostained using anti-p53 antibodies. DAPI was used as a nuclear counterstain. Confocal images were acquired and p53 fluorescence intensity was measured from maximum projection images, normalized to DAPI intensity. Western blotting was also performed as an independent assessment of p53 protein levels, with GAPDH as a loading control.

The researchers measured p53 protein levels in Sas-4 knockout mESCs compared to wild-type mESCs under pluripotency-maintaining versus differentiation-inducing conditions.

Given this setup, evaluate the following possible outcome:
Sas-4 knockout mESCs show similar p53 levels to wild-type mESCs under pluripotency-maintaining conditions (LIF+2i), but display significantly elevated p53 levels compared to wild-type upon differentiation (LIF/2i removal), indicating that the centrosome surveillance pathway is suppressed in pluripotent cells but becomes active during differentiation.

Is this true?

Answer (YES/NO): NO